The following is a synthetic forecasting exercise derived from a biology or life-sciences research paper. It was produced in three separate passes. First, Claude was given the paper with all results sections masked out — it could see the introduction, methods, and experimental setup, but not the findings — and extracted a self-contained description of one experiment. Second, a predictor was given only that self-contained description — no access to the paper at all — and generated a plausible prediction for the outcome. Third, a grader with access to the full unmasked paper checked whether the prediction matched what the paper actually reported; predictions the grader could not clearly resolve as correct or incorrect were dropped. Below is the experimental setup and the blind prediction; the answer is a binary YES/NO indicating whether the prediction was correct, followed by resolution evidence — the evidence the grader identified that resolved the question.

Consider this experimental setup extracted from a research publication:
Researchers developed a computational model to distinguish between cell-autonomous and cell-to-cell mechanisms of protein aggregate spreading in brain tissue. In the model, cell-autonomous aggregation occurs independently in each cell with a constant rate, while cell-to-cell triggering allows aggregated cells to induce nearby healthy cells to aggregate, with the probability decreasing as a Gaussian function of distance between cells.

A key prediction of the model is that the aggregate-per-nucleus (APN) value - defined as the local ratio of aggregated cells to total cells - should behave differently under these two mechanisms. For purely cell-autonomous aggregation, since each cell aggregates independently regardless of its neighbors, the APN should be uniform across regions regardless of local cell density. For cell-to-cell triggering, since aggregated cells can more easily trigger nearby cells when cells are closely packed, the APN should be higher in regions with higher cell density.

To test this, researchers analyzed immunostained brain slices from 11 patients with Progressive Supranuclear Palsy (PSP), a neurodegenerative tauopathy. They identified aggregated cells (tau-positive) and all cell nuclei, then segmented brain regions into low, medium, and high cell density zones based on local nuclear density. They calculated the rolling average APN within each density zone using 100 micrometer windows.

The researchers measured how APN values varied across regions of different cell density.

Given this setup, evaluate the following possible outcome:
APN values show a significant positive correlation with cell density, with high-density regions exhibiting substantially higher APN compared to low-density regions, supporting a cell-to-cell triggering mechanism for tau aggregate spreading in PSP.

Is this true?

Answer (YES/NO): YES